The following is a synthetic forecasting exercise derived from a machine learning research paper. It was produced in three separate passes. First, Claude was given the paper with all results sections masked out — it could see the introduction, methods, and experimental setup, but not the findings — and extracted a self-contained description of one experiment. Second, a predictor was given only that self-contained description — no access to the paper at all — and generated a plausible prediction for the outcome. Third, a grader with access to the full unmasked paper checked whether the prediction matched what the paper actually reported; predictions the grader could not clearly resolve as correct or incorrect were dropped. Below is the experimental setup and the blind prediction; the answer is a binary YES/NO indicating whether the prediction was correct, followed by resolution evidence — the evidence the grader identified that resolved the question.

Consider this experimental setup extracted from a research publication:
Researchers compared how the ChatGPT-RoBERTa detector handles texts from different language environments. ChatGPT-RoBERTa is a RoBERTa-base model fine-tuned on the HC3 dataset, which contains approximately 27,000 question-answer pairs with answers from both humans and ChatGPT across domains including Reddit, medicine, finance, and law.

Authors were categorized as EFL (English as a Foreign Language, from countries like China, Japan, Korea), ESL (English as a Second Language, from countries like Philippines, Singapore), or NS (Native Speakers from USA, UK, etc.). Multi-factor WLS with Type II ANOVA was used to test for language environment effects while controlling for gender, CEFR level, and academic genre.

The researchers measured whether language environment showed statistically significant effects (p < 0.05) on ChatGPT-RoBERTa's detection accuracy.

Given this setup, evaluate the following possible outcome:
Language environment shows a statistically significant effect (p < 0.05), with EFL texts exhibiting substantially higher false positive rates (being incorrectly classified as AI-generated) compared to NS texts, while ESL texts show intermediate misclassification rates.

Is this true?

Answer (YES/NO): NO